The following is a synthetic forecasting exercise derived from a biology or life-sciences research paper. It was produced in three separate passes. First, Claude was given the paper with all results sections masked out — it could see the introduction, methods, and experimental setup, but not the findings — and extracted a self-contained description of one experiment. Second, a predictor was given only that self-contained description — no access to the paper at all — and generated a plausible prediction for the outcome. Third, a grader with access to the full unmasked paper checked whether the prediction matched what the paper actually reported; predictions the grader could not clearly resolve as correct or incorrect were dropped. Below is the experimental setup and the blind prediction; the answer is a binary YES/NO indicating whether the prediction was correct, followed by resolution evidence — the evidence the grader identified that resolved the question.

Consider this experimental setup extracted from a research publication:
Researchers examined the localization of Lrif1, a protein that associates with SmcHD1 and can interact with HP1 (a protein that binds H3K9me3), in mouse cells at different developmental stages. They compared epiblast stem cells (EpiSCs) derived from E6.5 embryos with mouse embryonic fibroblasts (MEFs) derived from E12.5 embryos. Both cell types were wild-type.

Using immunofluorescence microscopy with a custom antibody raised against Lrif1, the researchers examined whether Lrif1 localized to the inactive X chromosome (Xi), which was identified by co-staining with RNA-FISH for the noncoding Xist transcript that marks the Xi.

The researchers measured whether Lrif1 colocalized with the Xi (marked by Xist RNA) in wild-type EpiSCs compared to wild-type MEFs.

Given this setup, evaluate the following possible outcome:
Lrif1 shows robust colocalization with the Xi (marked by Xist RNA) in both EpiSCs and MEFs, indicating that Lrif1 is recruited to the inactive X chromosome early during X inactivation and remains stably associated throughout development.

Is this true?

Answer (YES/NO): NO